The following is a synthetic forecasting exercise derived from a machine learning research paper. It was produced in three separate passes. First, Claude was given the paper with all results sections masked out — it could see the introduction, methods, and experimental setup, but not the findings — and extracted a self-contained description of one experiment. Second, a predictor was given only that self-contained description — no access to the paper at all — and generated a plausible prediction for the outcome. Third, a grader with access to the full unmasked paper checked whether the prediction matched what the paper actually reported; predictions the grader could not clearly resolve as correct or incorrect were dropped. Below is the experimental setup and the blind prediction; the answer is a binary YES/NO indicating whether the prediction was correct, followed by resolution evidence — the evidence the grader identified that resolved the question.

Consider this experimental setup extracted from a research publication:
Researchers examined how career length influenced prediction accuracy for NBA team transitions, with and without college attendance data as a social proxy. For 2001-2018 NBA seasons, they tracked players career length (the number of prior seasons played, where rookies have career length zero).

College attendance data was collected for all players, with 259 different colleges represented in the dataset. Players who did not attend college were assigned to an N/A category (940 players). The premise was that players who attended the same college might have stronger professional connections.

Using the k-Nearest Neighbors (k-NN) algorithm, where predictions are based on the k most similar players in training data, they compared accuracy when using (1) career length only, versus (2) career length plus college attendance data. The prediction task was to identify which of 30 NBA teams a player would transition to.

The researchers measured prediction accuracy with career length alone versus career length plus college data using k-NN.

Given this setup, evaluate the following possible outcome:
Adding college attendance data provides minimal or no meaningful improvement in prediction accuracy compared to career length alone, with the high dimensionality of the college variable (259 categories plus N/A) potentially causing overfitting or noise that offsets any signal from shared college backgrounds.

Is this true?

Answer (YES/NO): NO